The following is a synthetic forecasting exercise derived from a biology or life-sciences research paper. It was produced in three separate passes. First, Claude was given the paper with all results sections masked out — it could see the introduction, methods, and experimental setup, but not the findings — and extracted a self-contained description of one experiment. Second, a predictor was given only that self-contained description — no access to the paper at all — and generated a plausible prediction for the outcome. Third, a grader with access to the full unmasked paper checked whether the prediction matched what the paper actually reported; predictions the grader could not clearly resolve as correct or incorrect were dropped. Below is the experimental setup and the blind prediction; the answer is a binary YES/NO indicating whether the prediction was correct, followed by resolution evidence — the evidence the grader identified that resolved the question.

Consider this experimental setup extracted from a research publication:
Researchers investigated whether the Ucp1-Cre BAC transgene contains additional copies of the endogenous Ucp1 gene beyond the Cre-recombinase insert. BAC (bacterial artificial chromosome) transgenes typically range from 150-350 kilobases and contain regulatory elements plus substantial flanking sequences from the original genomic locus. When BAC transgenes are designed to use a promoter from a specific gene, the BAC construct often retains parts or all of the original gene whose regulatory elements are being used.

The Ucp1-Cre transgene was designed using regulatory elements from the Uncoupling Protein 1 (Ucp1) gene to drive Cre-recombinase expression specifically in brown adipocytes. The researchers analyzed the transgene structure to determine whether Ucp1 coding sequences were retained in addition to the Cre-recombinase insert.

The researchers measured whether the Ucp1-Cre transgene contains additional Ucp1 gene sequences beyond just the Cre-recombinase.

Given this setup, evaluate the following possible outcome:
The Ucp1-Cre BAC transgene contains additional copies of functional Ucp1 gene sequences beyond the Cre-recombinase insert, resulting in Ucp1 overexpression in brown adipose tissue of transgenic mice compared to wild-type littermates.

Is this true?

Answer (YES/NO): NO